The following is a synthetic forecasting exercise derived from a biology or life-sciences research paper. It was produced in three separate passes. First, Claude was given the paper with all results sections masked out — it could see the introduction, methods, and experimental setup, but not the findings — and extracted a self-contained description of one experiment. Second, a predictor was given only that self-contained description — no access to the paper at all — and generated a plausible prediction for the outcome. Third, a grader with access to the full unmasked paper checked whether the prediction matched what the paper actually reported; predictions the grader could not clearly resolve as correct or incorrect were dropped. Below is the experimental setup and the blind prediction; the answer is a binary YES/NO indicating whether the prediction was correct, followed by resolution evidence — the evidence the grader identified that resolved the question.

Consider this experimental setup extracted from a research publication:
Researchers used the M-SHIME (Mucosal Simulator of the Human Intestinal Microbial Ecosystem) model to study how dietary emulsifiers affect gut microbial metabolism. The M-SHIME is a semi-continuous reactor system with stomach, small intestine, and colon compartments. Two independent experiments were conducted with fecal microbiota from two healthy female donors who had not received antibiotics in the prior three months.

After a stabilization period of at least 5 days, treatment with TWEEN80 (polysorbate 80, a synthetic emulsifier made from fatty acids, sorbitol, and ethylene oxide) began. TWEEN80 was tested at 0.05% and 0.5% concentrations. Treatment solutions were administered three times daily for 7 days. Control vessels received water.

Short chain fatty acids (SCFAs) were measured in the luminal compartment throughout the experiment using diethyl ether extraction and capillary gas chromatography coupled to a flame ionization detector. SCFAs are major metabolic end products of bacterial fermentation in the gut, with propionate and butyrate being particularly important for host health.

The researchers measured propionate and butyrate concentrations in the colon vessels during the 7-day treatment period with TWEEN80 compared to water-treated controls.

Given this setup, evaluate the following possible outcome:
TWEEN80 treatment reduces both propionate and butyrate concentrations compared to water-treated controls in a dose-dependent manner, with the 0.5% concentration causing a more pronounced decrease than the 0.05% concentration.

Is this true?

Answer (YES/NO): NO